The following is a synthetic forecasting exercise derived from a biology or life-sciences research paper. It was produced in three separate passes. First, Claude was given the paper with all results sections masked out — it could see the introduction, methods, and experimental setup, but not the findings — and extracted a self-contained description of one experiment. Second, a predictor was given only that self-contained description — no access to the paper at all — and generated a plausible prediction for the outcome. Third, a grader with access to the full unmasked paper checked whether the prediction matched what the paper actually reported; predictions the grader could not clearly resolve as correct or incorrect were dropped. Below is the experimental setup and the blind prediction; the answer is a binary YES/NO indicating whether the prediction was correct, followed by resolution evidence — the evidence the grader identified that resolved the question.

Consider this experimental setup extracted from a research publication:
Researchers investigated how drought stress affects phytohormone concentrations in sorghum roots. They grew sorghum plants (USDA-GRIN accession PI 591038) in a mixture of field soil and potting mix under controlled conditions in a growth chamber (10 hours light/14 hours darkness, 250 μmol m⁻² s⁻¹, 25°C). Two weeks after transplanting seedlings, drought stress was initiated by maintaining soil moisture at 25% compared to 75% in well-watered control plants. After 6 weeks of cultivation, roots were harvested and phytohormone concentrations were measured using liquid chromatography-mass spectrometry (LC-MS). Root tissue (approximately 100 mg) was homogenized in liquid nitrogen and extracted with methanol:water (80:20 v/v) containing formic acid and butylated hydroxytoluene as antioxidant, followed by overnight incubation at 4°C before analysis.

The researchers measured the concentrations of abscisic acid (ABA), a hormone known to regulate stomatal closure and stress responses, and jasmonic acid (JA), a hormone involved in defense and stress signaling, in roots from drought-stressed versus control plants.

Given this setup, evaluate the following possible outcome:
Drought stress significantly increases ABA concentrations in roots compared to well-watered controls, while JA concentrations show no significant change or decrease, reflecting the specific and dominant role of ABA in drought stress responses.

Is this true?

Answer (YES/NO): YES